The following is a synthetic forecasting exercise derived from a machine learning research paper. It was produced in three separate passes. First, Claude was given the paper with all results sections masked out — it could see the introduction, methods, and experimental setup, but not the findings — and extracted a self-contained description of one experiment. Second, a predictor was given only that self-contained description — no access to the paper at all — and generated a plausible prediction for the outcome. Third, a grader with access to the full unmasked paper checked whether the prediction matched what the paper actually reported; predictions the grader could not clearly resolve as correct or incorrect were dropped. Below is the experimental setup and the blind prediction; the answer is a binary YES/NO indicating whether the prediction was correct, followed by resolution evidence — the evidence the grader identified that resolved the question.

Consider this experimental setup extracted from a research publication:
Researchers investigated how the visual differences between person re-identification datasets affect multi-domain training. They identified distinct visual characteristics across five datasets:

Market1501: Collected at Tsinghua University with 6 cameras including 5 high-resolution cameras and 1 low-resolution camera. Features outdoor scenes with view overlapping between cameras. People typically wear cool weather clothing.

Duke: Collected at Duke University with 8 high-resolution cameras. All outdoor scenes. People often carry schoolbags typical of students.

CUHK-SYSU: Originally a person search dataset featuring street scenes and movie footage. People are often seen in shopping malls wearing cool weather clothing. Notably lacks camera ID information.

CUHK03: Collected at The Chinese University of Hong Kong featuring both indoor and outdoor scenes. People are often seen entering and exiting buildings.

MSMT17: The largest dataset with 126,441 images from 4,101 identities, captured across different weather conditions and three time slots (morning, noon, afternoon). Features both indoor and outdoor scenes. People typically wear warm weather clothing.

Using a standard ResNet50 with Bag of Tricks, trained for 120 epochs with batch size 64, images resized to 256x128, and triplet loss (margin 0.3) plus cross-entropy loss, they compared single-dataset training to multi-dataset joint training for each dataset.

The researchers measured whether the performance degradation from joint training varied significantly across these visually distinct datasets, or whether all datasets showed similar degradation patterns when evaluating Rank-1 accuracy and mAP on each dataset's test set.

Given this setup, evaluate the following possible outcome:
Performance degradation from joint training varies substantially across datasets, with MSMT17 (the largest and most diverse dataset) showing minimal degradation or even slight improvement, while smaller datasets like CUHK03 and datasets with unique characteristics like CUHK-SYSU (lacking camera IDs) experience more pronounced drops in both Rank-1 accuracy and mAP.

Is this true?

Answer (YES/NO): NO